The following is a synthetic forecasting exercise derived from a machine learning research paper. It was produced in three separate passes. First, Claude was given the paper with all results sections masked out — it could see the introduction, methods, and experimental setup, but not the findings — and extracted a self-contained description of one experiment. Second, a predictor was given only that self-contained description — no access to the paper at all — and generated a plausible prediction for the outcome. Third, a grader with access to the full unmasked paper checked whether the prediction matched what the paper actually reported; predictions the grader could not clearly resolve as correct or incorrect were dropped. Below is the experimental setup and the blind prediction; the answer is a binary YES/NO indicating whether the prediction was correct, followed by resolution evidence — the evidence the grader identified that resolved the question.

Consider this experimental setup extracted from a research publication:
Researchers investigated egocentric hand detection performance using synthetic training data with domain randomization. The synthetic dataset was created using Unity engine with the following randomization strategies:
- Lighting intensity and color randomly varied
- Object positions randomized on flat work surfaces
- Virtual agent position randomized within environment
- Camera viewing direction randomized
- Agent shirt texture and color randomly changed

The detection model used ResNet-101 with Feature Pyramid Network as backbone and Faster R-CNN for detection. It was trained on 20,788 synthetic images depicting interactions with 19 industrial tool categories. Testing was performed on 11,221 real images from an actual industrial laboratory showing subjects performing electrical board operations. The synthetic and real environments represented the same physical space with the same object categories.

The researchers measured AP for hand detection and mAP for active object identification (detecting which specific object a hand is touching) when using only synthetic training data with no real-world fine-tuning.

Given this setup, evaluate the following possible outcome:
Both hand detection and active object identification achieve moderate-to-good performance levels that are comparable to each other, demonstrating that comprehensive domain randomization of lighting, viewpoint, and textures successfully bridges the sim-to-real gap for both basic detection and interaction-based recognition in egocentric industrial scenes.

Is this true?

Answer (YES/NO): NO